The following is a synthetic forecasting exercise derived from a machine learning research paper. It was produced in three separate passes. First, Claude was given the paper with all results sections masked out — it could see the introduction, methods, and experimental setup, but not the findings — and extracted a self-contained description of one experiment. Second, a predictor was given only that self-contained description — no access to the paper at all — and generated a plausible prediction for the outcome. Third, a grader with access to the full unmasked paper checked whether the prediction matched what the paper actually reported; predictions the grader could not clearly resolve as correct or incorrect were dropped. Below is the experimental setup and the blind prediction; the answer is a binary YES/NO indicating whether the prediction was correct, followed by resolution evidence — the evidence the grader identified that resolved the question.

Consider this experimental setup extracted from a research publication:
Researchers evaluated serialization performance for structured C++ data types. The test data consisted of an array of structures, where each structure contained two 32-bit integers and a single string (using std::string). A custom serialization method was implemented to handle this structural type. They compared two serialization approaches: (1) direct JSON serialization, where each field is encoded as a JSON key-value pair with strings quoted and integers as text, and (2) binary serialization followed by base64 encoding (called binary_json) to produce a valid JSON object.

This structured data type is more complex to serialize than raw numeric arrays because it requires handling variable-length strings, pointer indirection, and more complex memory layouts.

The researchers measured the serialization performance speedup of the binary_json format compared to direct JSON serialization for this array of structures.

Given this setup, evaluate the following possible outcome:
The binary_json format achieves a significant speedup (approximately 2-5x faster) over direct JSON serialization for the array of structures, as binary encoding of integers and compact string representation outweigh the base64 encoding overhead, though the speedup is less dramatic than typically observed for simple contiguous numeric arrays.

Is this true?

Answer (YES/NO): NO